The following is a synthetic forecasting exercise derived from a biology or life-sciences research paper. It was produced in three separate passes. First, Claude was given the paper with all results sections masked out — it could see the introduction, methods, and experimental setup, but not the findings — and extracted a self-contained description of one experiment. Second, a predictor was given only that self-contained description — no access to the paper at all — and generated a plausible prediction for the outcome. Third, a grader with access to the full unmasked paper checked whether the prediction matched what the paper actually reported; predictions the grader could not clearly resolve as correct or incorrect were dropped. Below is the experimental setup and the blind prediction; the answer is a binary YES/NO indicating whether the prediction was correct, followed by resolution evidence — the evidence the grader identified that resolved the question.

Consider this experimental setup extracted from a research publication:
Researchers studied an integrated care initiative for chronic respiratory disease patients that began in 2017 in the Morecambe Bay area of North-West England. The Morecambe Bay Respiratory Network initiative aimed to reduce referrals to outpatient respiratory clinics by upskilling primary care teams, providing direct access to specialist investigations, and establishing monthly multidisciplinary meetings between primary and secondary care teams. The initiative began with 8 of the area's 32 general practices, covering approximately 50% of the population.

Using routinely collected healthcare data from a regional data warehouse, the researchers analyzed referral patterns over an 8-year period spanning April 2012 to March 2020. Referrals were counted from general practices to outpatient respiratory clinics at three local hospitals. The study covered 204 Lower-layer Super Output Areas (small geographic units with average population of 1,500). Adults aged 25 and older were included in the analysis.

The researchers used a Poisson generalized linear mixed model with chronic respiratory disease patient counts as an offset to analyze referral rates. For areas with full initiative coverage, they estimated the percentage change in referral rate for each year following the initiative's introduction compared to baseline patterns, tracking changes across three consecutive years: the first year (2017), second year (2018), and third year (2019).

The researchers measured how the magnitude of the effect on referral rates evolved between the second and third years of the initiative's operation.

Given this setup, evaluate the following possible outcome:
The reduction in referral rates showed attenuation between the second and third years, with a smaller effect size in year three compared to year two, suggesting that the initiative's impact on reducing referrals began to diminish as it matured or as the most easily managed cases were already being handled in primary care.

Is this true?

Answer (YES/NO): NO